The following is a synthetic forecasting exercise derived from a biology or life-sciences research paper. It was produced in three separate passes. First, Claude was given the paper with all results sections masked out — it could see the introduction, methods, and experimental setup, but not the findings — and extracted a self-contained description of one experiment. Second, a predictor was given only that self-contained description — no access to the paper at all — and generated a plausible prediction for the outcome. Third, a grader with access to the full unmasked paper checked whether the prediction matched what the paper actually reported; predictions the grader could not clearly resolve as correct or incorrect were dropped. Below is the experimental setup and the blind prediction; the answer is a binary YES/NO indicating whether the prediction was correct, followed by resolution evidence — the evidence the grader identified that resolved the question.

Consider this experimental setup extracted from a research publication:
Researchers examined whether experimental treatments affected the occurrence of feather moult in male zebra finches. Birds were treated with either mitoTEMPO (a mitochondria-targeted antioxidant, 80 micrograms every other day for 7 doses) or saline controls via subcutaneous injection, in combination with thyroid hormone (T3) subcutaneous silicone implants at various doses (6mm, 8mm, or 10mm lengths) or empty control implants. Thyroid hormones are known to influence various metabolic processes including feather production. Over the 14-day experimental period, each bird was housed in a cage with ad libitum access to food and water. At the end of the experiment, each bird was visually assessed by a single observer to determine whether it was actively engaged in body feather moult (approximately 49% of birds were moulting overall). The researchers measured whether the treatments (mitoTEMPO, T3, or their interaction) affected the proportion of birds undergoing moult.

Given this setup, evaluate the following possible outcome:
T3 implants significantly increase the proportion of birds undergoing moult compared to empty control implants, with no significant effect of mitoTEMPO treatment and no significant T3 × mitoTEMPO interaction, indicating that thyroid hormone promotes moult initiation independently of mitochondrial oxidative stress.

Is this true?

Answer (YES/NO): YES